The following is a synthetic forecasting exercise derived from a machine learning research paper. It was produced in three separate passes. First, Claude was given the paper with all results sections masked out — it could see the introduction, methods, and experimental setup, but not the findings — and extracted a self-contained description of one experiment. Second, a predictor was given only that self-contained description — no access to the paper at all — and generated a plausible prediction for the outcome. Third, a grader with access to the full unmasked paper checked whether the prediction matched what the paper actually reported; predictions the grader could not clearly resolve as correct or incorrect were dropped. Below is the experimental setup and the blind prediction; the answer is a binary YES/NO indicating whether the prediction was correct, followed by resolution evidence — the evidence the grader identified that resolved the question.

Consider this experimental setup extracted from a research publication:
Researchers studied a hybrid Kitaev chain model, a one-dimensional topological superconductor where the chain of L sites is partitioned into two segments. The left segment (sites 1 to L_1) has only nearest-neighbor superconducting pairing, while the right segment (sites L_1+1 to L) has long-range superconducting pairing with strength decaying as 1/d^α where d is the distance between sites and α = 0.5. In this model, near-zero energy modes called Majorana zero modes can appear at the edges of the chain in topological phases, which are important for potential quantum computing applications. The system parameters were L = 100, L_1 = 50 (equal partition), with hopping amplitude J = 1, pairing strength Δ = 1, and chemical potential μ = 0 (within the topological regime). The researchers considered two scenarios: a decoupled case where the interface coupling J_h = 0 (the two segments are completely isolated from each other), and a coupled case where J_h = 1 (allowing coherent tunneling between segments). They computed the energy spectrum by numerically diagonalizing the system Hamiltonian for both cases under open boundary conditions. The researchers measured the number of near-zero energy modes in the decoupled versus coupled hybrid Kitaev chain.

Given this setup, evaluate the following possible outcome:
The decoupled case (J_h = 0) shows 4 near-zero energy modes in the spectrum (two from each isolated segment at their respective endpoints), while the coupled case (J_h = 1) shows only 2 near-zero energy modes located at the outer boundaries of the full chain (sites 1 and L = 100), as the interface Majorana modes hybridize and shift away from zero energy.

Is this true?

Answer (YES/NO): NO